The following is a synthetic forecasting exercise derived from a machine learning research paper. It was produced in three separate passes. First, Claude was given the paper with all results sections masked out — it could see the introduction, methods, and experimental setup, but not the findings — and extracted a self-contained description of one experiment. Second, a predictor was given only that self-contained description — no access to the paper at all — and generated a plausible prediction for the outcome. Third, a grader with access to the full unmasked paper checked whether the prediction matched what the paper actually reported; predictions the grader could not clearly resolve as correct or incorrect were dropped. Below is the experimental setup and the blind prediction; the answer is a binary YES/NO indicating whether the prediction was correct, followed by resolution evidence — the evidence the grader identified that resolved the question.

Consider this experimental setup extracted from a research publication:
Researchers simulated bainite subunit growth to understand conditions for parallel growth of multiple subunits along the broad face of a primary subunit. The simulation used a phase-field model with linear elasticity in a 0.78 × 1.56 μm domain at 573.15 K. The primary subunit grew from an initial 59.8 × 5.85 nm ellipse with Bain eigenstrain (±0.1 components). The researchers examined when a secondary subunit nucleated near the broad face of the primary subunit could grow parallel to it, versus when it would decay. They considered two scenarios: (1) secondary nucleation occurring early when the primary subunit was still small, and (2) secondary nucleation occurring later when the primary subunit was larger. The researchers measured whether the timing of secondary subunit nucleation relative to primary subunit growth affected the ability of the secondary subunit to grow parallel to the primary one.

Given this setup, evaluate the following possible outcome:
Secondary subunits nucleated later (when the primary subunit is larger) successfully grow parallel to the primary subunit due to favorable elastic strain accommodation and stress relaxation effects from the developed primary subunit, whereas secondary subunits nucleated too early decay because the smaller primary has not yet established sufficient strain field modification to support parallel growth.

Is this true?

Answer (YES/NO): NO